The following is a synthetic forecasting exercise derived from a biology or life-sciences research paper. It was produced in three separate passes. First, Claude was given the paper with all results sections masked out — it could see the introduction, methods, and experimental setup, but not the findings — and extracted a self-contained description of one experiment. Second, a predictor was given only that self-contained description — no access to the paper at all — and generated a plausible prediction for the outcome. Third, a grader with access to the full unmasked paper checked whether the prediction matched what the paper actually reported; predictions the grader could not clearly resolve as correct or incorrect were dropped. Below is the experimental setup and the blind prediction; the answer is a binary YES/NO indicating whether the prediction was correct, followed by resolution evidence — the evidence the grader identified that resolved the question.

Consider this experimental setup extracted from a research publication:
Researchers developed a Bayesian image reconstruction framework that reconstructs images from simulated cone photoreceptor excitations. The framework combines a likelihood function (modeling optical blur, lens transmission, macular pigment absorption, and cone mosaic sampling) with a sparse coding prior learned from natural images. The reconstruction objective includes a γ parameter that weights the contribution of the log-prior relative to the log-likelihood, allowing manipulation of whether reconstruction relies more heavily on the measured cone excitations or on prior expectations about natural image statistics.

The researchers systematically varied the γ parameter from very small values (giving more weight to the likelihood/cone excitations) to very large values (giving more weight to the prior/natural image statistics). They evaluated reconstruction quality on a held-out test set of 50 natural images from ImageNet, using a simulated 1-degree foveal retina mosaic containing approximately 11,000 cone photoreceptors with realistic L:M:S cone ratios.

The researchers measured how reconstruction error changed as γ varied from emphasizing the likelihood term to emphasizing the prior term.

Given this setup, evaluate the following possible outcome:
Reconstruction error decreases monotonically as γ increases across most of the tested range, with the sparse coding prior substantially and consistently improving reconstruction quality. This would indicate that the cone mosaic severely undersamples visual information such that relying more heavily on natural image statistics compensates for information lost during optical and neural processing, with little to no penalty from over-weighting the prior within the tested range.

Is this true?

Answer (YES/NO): NO